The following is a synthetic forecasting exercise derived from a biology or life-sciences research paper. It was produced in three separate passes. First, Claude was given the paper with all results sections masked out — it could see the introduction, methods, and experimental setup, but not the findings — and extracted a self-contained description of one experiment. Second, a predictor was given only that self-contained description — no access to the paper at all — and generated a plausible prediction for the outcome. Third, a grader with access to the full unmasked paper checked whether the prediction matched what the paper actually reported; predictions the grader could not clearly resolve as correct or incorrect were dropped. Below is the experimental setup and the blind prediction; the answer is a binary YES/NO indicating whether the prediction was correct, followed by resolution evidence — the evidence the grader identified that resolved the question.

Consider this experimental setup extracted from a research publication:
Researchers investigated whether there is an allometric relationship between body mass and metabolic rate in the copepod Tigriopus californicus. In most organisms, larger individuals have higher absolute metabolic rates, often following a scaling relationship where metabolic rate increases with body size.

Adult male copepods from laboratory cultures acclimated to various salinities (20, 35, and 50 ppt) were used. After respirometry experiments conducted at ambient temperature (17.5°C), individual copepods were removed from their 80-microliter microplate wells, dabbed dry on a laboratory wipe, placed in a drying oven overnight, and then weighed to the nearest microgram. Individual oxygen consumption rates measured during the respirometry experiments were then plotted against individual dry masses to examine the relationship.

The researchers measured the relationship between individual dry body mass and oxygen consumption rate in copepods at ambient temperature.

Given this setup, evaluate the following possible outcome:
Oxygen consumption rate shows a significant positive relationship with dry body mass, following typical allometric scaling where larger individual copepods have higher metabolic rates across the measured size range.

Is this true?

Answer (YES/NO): NO